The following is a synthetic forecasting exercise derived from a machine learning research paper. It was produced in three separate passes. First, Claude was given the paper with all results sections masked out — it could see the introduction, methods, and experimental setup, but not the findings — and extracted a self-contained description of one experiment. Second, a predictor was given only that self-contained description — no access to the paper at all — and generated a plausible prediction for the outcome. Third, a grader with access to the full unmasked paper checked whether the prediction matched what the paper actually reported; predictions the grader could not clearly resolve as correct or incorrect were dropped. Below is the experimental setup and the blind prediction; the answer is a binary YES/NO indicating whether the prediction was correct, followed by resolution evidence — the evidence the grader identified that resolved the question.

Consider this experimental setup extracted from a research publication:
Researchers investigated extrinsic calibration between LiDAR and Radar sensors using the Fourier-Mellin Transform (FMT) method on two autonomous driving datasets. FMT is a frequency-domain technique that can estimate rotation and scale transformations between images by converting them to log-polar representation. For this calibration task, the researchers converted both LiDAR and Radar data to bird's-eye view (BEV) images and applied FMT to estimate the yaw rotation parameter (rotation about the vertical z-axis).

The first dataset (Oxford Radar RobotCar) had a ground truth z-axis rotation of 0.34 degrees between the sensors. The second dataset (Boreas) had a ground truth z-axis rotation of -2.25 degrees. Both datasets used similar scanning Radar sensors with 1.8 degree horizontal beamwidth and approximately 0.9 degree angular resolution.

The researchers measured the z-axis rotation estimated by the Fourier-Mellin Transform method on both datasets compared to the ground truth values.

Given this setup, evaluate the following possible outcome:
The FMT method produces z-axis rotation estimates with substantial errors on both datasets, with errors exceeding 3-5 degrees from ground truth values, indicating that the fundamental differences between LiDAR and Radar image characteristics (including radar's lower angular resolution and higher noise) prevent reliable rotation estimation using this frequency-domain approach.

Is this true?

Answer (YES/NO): YES